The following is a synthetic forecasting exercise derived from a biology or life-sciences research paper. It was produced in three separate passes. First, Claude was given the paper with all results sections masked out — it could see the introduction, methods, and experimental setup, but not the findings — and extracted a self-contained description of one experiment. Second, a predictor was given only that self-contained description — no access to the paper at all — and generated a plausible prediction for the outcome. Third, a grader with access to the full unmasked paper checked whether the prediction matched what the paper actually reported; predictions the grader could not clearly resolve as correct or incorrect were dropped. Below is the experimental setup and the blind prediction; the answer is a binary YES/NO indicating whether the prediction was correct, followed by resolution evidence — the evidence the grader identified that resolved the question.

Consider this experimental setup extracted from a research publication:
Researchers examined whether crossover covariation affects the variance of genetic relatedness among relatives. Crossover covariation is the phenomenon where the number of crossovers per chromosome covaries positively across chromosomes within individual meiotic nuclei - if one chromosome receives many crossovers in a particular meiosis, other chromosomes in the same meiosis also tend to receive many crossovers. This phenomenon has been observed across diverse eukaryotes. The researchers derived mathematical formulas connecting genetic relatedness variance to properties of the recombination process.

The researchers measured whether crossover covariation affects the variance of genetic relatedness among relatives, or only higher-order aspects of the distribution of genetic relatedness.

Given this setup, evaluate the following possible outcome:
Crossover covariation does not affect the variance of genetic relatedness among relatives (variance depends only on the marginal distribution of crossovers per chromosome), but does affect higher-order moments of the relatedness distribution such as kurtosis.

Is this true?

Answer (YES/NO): YES